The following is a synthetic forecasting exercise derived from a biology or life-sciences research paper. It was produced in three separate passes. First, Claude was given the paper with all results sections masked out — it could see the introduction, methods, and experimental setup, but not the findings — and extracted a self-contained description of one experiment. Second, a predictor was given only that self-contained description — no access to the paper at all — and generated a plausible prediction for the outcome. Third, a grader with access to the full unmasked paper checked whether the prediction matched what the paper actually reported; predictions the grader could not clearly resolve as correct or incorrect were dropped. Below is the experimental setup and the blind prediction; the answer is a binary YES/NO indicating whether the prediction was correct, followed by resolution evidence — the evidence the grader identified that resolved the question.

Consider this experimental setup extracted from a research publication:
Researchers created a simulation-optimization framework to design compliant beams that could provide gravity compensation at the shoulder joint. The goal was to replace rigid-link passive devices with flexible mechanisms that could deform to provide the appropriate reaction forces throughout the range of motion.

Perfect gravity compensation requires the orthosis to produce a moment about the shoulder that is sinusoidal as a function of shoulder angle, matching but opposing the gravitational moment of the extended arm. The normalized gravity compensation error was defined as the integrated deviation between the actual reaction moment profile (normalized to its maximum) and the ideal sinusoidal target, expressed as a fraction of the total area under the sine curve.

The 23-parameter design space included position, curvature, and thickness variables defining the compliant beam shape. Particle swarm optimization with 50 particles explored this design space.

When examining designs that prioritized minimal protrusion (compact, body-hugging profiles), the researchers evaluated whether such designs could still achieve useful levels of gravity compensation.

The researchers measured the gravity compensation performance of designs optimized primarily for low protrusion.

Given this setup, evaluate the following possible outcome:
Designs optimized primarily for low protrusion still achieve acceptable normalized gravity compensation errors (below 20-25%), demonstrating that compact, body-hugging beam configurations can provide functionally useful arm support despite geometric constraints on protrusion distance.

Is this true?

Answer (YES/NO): NO